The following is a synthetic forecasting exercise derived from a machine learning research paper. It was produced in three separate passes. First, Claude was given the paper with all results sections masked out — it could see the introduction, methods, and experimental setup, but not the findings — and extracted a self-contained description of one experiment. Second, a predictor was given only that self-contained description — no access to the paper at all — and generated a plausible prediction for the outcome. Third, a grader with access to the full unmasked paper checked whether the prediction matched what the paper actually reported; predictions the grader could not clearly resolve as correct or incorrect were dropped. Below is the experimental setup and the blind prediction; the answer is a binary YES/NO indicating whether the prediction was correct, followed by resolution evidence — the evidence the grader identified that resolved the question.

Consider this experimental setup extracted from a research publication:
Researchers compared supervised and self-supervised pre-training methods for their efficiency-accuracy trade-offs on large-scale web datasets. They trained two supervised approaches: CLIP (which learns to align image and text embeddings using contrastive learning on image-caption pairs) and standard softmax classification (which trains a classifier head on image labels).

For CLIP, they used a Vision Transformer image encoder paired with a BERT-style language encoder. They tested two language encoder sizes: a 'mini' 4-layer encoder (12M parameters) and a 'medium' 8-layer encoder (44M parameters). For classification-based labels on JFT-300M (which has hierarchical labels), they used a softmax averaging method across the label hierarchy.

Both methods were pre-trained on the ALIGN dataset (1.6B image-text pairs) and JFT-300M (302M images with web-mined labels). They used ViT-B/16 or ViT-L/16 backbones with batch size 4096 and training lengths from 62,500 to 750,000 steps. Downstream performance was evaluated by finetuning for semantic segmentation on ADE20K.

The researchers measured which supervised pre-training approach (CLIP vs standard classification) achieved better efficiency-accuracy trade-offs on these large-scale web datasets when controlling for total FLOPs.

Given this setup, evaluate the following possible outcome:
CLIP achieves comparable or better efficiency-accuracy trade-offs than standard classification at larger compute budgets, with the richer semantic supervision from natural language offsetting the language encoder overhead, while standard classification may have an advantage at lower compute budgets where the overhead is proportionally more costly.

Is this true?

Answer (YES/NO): NO